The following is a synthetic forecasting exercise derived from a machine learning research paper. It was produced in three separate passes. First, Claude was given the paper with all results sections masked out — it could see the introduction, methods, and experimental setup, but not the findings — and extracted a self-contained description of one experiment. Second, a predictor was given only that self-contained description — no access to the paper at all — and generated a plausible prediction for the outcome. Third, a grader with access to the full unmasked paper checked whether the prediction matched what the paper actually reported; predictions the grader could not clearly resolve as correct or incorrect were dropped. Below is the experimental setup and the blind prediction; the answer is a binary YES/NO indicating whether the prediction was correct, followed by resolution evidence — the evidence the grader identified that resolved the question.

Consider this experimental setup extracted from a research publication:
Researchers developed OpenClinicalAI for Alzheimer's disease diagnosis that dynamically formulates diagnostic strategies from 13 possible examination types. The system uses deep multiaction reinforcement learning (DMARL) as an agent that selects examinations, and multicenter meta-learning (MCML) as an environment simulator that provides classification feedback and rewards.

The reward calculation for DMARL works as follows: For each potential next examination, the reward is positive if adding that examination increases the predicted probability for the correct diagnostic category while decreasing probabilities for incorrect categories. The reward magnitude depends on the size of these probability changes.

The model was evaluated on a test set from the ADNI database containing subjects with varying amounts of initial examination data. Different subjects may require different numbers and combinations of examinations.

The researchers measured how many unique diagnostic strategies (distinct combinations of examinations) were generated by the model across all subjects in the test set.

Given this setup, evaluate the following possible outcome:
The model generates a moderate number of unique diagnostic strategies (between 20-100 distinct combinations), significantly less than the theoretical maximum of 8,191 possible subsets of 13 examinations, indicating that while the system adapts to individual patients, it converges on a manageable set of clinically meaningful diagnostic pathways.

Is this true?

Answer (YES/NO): YES